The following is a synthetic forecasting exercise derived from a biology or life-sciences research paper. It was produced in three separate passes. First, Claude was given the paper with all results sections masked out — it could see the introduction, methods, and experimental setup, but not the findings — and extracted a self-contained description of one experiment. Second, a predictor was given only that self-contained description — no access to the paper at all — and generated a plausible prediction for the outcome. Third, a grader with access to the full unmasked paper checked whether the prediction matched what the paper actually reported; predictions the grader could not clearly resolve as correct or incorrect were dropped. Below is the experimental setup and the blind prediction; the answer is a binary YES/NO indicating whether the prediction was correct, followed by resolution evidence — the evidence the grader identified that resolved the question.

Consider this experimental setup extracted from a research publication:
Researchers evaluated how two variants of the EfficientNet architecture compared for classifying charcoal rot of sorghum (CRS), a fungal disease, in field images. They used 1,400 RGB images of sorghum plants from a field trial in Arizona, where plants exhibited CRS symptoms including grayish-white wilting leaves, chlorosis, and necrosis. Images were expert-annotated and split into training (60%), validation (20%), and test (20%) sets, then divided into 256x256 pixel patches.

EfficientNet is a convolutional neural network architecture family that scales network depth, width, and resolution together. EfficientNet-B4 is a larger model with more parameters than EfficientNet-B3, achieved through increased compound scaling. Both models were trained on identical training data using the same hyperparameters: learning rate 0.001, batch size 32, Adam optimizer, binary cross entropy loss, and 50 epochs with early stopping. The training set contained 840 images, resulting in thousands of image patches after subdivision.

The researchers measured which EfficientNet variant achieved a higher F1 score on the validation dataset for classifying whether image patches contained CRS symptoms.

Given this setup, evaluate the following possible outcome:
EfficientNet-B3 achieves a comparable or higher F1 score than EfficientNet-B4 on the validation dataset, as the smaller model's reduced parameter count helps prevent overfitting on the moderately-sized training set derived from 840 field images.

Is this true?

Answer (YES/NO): YES